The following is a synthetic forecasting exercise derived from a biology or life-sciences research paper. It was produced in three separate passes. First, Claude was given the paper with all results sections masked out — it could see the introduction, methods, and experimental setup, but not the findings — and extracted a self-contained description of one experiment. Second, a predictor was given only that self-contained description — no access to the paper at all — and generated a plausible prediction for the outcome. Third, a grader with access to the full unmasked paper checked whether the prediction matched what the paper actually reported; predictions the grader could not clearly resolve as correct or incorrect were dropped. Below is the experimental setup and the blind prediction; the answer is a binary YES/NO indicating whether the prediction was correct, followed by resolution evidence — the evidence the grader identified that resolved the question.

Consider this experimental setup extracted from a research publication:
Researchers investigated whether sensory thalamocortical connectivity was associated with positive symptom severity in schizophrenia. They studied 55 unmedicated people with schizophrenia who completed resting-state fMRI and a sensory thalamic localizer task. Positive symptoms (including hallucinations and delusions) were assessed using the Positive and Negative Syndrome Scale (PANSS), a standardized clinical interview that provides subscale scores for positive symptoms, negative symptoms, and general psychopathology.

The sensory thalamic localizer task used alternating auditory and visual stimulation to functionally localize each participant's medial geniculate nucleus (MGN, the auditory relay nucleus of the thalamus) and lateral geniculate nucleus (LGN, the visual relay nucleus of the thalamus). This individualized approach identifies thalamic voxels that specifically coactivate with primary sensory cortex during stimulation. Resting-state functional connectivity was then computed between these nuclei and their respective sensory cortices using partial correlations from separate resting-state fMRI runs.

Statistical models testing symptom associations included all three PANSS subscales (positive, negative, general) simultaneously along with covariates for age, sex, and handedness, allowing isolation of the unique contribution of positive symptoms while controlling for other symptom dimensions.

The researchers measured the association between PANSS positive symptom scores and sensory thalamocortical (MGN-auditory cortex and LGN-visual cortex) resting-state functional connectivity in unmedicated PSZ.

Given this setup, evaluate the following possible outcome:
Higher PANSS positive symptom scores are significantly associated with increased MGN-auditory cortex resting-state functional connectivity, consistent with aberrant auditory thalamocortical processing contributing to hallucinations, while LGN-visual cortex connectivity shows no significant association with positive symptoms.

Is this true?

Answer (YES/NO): YES